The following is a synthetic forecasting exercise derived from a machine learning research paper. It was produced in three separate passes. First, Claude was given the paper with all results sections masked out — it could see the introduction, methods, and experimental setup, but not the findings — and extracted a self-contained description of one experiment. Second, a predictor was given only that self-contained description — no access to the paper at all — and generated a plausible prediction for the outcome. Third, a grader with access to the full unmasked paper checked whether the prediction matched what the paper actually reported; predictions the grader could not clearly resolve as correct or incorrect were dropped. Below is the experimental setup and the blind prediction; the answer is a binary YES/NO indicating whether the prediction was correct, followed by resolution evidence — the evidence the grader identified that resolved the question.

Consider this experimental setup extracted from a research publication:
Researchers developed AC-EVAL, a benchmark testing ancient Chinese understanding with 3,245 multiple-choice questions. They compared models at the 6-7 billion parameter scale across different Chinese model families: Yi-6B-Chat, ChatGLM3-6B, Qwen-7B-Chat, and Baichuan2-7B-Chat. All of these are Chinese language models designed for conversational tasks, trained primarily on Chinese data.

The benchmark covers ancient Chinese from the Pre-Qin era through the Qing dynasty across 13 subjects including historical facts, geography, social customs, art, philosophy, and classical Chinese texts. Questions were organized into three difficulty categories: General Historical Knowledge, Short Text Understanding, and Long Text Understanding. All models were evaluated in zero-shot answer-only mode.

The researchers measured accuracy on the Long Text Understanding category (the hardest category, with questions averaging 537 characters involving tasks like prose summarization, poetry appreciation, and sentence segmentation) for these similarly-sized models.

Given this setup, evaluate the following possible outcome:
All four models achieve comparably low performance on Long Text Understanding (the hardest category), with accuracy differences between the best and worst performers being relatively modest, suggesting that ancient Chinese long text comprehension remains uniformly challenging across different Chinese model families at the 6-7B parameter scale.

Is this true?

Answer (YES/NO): YES